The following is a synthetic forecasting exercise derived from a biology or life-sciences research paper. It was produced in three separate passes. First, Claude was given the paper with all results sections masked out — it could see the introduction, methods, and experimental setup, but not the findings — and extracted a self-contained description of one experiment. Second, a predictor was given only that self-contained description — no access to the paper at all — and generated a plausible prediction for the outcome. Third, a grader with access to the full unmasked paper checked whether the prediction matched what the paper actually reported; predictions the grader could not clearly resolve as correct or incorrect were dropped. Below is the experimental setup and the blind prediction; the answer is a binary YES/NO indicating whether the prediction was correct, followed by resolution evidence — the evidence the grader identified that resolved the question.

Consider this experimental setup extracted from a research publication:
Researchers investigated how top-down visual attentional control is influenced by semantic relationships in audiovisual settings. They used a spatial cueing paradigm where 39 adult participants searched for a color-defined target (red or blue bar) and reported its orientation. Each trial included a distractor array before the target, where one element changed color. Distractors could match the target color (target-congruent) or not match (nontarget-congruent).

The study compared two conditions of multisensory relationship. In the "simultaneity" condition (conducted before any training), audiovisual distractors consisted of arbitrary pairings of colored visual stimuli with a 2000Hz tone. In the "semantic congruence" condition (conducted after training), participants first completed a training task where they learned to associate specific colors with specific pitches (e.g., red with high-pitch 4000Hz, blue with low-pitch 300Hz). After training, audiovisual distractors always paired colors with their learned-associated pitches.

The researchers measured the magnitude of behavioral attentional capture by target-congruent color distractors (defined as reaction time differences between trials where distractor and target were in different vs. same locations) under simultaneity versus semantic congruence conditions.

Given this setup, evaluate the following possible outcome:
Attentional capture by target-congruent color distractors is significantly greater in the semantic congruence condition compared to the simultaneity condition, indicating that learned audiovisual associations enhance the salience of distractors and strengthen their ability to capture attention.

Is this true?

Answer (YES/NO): NO